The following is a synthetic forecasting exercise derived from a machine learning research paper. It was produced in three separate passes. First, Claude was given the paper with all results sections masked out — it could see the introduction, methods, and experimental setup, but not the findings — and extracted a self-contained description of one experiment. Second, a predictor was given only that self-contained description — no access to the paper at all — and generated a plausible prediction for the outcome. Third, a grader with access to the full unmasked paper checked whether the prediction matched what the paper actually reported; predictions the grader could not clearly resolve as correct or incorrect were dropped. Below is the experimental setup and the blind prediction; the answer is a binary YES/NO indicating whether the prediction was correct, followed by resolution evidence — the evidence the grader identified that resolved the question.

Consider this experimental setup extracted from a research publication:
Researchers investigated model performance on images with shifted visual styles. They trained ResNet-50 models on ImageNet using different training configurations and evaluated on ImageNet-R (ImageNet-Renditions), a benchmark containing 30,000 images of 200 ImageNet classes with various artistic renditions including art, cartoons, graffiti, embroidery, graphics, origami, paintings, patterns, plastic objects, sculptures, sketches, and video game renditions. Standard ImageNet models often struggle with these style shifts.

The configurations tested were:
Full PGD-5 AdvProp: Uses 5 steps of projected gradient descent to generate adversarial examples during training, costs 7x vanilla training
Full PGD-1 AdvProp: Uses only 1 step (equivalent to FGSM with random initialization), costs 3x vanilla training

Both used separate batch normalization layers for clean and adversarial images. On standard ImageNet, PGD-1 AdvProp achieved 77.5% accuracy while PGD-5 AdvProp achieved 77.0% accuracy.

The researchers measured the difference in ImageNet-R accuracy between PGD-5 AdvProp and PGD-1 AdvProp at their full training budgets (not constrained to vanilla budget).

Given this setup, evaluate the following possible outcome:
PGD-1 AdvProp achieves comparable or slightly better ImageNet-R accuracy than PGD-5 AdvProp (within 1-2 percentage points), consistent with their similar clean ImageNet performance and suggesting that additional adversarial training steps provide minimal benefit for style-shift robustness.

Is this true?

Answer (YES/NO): NO